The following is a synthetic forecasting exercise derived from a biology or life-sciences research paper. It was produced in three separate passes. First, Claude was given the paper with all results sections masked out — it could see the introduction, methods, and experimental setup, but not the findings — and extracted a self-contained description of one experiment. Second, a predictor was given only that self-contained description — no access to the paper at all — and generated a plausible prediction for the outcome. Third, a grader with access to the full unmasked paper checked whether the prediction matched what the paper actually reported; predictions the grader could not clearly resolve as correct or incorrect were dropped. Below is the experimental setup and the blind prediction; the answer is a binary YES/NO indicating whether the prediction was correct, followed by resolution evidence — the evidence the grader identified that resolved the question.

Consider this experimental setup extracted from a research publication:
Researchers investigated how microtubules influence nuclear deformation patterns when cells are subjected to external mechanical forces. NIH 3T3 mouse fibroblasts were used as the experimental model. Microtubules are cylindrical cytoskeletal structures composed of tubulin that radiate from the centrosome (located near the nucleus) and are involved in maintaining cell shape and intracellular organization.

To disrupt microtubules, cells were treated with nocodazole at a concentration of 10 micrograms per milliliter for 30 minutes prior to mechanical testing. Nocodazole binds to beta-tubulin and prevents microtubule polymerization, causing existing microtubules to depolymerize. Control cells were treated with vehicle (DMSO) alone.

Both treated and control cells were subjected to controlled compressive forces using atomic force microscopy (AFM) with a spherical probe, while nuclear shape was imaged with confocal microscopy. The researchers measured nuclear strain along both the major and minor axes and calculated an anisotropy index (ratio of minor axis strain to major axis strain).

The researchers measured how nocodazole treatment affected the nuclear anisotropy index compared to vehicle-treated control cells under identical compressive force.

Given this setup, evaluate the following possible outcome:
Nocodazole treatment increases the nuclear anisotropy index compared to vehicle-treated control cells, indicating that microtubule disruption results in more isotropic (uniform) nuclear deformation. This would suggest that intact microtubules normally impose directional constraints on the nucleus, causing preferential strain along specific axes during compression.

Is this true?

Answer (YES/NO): NO